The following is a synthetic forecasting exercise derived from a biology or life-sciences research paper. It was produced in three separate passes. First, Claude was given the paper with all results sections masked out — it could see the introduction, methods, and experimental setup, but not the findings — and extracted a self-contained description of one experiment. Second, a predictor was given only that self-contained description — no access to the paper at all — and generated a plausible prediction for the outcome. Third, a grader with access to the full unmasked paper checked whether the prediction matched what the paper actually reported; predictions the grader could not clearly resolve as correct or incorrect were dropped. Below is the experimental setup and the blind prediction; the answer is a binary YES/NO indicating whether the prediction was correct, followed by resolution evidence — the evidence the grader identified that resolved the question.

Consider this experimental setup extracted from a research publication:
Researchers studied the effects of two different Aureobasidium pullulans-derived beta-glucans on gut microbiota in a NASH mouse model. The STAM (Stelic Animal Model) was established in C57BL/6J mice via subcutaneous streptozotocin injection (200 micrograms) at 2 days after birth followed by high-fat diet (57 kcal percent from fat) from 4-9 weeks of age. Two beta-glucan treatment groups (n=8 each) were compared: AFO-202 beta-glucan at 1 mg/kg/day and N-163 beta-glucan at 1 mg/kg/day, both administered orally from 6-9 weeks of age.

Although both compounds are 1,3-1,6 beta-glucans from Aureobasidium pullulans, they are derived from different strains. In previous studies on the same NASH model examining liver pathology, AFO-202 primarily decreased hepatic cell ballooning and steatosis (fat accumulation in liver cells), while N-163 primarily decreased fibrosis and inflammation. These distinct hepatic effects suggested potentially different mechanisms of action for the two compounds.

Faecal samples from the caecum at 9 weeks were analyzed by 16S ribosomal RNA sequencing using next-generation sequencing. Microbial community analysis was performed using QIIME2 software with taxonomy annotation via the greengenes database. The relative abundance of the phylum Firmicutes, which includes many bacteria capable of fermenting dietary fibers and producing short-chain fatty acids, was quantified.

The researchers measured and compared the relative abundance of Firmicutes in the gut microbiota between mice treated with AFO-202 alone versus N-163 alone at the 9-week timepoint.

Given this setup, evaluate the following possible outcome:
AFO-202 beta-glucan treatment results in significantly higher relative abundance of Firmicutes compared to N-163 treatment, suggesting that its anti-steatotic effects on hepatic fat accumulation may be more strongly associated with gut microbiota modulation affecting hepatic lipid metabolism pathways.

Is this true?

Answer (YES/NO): NO